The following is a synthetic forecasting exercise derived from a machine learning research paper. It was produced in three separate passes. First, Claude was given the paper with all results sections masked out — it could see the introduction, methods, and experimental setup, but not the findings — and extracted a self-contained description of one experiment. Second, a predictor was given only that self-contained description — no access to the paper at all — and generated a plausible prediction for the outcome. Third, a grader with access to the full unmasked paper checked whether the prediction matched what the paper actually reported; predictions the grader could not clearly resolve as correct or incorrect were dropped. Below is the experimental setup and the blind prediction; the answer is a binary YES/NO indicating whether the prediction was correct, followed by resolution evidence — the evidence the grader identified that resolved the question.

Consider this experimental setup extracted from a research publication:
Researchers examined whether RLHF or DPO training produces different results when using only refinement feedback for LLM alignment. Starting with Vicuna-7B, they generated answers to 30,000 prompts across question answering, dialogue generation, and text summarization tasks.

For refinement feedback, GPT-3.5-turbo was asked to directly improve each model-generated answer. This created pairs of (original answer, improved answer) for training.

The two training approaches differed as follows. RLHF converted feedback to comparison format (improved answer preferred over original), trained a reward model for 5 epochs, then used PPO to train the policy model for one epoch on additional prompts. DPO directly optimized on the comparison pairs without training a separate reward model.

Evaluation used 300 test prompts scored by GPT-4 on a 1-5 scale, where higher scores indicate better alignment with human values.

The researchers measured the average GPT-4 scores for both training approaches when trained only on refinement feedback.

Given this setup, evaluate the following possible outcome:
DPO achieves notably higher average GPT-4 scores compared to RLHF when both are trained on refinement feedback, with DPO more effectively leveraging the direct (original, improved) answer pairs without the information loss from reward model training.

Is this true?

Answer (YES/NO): NO